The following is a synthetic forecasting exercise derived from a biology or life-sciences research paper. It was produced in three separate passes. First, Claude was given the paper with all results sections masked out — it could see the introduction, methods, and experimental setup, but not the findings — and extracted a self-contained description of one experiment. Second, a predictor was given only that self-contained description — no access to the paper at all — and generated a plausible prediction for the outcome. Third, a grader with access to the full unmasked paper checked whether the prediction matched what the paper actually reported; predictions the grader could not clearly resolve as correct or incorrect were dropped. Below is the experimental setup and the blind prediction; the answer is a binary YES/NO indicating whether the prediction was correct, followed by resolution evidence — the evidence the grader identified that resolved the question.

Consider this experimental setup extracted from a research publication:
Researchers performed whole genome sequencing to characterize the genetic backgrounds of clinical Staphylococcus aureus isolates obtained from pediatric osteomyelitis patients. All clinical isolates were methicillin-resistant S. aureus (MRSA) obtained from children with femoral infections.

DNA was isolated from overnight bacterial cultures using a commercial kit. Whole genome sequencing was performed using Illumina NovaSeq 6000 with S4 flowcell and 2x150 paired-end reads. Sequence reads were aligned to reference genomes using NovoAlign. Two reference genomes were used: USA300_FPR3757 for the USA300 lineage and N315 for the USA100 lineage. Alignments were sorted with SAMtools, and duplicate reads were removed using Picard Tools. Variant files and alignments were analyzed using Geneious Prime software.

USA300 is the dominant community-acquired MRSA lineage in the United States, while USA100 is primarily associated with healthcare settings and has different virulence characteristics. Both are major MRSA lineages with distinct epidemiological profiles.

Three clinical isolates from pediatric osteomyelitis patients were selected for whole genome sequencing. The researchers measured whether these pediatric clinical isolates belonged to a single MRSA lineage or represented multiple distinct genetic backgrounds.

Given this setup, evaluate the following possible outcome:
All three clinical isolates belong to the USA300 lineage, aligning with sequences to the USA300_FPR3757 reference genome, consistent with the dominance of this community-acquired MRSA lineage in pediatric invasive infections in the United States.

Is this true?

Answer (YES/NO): NO